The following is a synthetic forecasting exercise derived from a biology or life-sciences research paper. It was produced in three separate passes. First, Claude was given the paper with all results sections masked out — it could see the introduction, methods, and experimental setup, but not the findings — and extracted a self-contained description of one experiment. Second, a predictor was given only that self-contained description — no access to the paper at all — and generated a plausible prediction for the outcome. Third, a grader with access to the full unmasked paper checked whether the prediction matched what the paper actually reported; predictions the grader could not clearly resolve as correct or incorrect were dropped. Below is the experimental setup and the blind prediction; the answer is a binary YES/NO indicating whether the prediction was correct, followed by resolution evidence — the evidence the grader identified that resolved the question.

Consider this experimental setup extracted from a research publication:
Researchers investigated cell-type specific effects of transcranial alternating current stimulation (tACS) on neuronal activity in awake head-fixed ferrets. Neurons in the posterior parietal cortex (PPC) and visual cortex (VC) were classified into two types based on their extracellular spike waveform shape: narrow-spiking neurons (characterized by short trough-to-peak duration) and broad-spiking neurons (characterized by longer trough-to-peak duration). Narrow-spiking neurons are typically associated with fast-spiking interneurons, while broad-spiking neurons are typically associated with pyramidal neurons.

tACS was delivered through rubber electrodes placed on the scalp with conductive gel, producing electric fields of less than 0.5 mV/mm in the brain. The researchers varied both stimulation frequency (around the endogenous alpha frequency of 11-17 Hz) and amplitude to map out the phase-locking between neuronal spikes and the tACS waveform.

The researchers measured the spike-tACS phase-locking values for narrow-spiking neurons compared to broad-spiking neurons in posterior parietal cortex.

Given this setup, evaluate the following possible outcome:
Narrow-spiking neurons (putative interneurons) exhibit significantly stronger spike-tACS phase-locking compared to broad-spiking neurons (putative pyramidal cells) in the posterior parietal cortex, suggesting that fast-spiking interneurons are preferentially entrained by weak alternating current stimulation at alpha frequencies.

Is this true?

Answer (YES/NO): YES